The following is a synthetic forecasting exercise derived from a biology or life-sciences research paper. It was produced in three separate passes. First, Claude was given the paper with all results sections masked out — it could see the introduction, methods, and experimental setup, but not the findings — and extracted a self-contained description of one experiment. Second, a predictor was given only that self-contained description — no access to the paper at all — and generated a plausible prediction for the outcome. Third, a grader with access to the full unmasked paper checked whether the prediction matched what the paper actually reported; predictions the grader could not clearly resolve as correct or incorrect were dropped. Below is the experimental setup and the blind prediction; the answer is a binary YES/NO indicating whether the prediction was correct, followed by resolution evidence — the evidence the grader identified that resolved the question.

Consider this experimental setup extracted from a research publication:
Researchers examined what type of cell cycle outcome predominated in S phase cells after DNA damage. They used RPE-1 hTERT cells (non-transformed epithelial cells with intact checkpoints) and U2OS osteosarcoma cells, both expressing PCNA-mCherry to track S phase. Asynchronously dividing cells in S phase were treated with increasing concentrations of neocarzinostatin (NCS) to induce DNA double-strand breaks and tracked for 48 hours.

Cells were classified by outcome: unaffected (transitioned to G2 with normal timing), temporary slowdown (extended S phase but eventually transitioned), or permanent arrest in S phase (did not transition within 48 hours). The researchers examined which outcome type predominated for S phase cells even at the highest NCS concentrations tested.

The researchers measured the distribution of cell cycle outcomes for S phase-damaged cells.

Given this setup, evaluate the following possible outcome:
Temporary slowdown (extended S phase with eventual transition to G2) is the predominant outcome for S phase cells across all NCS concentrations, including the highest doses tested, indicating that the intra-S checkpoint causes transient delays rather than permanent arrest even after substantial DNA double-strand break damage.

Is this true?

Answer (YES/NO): YES